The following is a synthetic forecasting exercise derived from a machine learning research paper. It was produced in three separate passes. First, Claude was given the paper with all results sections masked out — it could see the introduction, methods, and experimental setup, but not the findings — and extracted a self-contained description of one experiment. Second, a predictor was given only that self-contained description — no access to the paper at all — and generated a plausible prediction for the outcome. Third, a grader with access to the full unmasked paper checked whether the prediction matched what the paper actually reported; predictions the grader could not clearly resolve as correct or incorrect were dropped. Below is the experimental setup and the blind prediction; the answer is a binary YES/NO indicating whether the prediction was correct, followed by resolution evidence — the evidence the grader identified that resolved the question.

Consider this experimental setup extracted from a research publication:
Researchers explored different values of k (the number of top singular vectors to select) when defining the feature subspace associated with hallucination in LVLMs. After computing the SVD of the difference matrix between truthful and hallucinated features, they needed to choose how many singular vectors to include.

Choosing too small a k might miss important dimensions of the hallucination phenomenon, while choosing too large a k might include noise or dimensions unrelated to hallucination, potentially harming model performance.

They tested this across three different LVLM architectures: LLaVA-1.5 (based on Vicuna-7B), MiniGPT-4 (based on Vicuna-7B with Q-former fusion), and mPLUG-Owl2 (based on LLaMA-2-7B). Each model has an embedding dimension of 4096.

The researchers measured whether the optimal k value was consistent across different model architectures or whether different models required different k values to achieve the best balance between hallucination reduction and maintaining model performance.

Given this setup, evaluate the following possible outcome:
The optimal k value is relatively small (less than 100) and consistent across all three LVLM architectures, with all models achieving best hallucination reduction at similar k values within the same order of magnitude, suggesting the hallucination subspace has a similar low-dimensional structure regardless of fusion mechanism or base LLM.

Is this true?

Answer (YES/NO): NO